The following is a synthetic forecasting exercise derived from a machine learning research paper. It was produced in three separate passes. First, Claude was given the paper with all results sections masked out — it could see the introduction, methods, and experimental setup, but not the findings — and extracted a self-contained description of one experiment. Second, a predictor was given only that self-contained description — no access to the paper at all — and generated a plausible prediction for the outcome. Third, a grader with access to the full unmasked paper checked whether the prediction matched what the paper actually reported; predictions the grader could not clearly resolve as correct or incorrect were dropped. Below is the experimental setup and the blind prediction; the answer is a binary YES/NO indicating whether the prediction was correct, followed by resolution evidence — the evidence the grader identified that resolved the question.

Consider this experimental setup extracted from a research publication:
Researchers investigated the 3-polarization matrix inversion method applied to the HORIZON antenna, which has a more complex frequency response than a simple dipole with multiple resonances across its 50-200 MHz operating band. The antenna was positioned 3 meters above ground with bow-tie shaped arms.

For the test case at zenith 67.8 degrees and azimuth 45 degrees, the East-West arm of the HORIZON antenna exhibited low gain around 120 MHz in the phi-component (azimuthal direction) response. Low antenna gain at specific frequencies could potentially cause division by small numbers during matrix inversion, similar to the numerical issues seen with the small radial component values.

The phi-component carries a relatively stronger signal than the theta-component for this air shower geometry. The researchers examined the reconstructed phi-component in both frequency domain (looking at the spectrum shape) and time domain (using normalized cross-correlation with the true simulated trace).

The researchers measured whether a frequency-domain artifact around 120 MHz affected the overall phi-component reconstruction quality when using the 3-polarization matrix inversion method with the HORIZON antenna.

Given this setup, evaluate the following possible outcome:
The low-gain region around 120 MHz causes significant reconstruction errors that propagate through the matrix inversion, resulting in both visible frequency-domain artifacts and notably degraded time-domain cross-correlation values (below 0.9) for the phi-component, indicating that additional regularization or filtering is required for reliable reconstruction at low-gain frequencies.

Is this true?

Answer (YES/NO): NO